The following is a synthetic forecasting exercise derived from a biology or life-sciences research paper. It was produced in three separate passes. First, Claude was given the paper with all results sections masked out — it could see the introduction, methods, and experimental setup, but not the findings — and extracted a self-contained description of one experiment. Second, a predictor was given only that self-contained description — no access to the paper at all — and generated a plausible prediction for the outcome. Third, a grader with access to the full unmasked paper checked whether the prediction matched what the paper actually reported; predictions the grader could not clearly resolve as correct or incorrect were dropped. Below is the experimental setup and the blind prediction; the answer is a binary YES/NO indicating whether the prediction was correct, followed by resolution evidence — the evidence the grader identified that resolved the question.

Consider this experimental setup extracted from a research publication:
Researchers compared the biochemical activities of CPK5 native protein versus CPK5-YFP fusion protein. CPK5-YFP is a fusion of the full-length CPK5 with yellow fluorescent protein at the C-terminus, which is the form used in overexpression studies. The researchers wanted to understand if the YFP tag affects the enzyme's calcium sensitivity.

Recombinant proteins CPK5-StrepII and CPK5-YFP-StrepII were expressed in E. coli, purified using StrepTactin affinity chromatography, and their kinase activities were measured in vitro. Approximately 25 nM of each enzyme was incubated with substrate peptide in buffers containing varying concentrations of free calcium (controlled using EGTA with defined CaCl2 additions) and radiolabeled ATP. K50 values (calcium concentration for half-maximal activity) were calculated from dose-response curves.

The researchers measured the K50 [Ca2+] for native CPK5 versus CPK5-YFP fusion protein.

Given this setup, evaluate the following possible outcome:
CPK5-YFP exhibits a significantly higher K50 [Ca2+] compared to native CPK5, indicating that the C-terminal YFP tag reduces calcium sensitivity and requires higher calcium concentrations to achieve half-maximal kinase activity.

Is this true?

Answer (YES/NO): NO